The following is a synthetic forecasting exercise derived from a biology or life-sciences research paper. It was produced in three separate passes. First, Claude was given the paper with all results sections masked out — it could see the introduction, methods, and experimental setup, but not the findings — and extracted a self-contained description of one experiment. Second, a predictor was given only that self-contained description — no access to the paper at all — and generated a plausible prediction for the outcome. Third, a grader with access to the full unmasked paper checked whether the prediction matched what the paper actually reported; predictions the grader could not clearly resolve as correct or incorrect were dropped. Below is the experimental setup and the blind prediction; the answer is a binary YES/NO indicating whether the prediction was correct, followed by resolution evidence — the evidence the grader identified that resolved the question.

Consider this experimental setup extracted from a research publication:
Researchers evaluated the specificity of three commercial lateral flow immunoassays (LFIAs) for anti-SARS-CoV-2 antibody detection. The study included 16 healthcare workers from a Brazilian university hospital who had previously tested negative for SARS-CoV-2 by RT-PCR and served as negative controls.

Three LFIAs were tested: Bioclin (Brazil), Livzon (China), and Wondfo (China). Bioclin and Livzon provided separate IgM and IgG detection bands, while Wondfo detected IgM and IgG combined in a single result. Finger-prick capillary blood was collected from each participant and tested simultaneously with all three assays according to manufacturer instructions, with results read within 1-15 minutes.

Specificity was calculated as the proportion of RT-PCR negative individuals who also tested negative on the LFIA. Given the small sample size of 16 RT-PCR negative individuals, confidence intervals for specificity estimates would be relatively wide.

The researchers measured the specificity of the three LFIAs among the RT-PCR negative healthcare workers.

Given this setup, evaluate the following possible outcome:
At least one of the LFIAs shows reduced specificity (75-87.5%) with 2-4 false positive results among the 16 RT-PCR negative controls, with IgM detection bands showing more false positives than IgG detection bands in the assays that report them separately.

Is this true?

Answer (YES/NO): NO